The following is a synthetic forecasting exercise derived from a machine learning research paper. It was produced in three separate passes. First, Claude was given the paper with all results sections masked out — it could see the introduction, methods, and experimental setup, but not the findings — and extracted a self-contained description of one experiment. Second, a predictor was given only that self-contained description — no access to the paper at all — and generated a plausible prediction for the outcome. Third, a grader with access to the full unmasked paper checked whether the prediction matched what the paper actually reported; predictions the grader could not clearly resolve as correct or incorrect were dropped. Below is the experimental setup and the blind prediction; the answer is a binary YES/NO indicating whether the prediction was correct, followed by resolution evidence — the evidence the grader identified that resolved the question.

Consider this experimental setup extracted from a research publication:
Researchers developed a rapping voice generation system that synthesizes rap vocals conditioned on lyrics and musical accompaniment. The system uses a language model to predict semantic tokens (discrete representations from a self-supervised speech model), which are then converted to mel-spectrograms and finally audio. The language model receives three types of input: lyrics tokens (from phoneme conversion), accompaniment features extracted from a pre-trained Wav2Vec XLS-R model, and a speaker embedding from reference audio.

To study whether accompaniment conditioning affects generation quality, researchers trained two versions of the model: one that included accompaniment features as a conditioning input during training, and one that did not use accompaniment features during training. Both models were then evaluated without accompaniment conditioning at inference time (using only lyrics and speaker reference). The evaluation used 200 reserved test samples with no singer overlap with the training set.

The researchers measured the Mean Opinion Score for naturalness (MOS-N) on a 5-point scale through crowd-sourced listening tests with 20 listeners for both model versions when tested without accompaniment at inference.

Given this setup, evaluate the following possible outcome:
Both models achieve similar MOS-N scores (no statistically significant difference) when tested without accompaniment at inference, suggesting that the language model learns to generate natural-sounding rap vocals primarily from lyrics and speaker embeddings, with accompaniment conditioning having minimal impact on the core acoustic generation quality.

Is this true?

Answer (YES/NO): NO